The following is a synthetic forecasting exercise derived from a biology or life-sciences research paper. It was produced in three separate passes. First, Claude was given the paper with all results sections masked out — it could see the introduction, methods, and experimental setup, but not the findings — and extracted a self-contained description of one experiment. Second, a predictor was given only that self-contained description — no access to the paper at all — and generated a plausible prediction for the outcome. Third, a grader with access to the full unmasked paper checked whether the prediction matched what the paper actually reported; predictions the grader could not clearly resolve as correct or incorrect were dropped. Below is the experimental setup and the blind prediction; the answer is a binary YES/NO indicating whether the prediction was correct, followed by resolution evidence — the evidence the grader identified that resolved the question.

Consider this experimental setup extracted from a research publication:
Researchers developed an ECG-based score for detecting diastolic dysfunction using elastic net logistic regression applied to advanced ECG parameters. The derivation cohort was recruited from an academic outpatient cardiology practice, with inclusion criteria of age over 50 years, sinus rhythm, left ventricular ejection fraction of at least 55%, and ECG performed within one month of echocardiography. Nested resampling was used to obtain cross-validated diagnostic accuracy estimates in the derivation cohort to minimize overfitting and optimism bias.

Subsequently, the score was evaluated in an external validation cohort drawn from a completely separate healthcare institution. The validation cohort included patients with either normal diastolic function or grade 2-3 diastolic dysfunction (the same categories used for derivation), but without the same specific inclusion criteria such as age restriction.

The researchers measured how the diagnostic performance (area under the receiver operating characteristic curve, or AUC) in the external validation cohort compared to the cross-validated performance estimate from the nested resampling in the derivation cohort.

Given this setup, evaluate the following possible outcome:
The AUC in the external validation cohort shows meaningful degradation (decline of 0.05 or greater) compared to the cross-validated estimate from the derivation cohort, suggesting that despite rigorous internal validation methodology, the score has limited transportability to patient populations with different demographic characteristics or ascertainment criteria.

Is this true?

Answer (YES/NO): NO